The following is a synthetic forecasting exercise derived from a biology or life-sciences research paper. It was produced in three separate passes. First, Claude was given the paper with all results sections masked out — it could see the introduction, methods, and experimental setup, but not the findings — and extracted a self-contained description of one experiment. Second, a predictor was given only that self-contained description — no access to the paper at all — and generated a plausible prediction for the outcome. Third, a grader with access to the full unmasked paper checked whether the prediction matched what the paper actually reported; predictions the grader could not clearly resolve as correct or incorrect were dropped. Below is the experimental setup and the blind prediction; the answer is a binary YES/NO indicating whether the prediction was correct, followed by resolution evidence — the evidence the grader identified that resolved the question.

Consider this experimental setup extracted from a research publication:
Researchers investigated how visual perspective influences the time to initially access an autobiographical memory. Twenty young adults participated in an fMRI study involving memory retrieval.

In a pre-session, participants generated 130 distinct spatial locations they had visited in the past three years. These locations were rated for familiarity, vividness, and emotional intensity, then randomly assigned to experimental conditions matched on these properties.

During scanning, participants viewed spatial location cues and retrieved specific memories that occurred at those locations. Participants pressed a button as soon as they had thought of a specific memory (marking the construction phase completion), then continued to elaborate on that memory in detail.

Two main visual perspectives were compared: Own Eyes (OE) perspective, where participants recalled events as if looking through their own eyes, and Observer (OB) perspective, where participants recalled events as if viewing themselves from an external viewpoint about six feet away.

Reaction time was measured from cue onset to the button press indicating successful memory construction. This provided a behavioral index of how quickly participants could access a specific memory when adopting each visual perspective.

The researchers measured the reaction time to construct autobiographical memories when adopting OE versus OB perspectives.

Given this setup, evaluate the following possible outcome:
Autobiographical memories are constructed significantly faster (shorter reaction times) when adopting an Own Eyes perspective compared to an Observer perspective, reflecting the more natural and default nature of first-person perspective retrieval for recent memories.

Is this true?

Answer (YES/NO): NO